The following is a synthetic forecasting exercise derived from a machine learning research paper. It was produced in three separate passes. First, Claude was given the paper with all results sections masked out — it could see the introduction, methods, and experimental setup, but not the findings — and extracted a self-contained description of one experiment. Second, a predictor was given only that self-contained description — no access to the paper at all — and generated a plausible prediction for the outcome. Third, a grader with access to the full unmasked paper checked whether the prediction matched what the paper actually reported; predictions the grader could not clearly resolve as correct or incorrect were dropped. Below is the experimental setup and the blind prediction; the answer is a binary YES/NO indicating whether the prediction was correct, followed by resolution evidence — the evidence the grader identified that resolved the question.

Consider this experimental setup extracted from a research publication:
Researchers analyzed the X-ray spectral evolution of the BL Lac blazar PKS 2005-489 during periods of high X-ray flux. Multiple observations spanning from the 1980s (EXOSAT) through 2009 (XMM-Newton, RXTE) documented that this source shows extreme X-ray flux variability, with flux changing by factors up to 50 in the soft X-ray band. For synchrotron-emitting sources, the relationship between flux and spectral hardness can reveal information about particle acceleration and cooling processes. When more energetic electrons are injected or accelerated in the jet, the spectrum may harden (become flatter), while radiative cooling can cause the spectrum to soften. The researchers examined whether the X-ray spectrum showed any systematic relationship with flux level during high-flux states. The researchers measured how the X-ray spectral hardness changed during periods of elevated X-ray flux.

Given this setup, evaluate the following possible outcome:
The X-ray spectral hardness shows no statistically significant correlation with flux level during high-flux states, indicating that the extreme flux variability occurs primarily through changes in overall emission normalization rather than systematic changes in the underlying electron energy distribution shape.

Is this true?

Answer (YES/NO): NO